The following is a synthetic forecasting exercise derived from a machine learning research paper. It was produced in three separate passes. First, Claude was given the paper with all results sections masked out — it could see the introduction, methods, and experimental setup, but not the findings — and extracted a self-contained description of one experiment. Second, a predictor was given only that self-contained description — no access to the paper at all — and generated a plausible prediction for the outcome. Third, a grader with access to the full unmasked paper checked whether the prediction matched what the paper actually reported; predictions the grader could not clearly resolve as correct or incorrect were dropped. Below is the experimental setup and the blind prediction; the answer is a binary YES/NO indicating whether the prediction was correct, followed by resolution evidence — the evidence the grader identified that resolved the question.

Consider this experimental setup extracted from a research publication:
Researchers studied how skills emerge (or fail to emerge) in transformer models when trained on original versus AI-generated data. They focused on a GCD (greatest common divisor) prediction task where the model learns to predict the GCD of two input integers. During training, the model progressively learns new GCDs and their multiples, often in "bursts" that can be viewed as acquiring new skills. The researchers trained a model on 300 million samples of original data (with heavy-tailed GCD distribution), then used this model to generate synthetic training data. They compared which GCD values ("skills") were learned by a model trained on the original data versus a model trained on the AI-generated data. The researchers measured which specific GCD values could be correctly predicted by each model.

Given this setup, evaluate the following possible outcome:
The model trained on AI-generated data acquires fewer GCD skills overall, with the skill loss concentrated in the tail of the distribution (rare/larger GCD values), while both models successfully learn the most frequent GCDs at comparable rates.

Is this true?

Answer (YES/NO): YES